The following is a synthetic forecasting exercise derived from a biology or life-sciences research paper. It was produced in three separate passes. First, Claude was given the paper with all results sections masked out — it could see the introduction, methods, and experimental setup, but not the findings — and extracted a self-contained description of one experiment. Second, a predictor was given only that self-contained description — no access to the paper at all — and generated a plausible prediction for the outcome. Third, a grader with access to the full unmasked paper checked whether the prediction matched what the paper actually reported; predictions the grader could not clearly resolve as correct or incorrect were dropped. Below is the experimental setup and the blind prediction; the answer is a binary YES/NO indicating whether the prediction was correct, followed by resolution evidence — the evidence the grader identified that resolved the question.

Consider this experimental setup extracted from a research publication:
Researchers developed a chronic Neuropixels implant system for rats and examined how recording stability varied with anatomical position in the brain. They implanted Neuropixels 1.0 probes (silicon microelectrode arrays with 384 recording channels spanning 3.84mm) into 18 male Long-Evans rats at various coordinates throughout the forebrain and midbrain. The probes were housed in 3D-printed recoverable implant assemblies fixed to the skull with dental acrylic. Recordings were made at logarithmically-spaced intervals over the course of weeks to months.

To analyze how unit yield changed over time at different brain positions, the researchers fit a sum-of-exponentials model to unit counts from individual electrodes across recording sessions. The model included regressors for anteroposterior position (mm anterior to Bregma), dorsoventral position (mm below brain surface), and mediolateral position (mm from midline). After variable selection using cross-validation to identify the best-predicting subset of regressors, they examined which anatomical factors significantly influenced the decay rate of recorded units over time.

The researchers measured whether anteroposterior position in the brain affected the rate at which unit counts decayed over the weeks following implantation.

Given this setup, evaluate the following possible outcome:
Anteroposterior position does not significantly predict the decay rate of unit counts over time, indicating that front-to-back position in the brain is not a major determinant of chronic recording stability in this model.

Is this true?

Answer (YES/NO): NO